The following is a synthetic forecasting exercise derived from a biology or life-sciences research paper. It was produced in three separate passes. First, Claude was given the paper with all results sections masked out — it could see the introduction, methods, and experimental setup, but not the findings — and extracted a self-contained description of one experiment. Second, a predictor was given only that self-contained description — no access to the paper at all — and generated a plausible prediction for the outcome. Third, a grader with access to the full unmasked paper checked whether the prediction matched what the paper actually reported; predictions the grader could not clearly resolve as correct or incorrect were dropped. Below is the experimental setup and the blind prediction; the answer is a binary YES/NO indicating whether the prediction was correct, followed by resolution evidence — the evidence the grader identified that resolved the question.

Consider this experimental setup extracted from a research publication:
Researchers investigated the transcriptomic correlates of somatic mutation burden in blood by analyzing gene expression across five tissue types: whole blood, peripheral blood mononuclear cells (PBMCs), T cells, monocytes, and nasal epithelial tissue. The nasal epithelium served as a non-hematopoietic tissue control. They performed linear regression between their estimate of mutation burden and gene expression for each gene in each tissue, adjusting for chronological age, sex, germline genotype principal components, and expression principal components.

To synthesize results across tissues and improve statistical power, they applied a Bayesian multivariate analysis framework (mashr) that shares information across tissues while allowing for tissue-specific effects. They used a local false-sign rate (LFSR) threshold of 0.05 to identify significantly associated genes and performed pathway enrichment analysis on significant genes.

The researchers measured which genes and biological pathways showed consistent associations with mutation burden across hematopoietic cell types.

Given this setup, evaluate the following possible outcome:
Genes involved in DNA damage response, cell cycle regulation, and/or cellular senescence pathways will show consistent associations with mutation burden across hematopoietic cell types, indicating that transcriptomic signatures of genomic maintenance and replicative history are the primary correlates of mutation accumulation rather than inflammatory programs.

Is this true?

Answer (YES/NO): NO